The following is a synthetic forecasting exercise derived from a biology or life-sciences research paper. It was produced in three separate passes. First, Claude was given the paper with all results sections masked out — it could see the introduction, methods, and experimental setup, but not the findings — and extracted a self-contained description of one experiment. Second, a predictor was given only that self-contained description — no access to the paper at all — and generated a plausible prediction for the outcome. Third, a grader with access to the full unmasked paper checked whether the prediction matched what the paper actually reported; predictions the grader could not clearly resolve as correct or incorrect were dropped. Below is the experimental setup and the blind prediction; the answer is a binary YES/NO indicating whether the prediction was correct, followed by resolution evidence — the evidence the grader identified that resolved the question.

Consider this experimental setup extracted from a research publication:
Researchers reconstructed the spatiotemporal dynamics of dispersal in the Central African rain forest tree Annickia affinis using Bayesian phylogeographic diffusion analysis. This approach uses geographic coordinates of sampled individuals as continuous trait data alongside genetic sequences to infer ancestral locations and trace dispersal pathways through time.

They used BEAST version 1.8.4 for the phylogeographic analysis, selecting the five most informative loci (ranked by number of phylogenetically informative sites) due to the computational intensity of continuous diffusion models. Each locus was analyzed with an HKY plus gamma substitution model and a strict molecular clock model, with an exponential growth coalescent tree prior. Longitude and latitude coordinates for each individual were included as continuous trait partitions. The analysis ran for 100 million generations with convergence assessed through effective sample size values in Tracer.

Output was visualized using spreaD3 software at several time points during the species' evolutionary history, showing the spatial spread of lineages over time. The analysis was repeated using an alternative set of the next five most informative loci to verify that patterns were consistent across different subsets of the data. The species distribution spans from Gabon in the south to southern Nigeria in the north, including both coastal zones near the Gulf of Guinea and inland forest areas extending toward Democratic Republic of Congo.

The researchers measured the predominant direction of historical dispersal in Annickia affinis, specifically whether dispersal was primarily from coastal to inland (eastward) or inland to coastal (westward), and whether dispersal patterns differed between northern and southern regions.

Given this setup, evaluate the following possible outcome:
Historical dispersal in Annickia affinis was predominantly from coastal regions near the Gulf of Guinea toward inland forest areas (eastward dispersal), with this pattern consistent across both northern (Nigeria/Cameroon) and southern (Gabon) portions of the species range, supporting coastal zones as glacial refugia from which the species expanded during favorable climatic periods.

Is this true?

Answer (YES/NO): NO